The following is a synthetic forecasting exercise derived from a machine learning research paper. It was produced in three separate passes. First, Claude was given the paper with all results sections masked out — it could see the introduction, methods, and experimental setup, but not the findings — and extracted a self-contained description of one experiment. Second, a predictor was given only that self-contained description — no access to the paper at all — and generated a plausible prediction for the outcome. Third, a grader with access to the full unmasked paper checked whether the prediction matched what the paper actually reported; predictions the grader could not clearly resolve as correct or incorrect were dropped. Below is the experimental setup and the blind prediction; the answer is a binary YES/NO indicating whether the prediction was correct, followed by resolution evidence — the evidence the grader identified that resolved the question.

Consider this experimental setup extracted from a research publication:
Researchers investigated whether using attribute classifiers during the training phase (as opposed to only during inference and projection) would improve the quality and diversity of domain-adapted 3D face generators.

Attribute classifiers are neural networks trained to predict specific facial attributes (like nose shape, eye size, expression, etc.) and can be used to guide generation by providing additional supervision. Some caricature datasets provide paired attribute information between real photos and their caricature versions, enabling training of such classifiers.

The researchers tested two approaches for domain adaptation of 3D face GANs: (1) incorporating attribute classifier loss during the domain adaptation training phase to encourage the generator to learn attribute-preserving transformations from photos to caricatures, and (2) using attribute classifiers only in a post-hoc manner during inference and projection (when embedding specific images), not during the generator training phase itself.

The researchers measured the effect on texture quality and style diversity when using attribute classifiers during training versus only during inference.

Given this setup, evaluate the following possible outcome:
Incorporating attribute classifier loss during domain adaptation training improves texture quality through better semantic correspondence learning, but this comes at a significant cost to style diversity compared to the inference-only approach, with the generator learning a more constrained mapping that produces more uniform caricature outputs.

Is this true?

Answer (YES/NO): NO